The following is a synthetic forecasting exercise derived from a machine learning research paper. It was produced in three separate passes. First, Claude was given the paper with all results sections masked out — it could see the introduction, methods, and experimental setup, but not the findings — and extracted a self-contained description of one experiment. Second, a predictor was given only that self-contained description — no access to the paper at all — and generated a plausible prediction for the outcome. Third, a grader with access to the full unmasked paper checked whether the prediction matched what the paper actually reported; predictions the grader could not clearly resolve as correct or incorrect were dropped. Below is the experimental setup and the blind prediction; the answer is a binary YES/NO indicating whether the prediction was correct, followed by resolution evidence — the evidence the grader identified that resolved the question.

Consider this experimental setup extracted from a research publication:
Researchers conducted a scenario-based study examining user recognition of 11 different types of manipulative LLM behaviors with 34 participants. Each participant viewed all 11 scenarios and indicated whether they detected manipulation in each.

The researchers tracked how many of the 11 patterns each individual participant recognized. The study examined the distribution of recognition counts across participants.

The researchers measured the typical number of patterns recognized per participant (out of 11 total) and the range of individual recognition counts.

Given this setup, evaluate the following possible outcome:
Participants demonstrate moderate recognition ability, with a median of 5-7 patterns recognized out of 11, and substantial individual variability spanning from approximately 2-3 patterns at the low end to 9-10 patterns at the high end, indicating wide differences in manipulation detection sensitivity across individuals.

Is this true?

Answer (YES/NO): NO